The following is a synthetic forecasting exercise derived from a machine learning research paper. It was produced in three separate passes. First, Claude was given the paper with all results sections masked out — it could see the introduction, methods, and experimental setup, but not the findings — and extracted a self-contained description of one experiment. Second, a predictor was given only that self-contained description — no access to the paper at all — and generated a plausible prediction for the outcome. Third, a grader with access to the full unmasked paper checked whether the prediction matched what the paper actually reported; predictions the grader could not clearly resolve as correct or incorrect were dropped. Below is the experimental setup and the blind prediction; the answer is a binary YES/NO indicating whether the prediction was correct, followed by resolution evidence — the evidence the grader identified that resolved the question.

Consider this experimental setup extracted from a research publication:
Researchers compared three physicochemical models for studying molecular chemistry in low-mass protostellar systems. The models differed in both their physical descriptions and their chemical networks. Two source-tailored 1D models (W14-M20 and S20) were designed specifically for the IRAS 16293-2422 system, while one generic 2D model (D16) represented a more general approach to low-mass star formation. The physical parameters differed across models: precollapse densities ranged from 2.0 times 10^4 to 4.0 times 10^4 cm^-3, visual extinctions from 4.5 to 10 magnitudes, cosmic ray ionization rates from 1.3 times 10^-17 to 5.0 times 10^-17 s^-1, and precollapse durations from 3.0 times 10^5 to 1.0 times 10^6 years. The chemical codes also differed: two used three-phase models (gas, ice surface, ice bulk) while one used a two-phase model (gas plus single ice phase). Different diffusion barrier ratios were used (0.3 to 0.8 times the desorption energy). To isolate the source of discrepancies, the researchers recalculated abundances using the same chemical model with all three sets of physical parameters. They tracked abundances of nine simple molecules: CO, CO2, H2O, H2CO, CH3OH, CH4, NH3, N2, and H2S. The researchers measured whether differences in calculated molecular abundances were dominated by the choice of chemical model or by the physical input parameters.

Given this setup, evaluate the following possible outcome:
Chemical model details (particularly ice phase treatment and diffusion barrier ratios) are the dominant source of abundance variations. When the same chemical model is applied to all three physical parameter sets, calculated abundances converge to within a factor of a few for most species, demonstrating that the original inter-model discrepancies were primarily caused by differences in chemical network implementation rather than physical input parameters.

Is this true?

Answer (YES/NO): NO